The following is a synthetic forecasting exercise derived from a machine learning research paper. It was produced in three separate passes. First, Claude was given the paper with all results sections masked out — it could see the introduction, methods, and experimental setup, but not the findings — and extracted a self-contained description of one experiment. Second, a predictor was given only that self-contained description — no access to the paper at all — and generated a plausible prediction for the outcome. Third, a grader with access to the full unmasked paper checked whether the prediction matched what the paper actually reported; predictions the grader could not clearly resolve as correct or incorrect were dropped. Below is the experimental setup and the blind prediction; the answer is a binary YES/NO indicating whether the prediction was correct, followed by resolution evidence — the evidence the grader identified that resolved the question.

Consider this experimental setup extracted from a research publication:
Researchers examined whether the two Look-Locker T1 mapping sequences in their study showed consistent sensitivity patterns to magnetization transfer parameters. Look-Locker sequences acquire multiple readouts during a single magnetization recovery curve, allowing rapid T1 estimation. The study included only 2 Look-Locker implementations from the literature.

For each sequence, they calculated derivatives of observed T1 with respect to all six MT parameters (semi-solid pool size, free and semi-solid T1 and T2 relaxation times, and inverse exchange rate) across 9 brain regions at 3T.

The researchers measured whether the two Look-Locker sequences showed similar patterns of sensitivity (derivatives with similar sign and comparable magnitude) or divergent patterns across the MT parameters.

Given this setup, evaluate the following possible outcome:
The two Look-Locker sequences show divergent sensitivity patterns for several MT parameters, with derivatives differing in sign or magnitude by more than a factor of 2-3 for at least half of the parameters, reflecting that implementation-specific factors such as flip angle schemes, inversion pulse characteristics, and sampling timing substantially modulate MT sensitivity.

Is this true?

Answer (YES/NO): NO